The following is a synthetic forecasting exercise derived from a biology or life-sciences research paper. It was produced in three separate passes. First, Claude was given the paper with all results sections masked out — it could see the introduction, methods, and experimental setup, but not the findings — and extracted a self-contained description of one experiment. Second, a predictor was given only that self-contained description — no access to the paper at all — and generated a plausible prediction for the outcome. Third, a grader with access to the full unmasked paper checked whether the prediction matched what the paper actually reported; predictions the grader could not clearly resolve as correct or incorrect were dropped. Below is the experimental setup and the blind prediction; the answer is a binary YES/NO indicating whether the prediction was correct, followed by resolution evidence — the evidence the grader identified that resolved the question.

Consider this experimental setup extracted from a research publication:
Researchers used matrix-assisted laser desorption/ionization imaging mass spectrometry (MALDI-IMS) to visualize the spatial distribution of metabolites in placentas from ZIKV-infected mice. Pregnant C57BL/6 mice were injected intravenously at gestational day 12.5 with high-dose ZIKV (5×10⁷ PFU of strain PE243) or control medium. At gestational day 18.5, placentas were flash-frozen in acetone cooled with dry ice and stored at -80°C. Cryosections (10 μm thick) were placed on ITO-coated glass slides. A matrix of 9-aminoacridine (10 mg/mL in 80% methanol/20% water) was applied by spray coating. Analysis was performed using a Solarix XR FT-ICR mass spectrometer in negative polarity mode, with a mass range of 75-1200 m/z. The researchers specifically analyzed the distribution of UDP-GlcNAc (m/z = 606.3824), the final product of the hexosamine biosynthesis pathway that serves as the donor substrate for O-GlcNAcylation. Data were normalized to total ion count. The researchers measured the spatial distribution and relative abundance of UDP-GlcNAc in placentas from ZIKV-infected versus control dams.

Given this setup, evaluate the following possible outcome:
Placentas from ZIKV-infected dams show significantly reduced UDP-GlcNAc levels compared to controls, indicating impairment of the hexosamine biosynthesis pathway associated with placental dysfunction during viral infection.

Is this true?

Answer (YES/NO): NO